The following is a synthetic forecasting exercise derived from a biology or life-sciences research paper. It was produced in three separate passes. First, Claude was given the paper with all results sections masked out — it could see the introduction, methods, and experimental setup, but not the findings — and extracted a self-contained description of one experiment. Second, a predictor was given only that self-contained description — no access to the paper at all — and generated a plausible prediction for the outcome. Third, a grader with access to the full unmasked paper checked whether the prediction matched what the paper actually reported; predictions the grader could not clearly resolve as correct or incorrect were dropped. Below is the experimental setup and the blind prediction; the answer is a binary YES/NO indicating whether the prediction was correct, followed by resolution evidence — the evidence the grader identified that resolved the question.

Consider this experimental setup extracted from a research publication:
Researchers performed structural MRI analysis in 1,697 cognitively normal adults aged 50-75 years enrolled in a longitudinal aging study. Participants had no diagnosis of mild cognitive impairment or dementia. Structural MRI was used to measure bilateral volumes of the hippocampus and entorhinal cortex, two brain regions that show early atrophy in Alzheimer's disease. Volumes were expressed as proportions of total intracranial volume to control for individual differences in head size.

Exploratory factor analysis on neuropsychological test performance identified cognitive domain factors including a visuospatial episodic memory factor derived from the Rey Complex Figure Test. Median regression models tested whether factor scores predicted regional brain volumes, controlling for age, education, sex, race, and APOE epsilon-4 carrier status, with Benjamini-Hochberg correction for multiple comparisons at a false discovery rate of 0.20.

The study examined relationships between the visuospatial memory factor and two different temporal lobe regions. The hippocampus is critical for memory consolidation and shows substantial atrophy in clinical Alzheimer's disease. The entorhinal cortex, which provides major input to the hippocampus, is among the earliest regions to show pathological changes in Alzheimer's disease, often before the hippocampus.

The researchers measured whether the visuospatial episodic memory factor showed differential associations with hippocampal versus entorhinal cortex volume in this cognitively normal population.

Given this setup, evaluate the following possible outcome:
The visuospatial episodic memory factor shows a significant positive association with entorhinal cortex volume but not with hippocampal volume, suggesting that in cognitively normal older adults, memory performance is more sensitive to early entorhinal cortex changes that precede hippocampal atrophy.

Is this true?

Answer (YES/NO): NO